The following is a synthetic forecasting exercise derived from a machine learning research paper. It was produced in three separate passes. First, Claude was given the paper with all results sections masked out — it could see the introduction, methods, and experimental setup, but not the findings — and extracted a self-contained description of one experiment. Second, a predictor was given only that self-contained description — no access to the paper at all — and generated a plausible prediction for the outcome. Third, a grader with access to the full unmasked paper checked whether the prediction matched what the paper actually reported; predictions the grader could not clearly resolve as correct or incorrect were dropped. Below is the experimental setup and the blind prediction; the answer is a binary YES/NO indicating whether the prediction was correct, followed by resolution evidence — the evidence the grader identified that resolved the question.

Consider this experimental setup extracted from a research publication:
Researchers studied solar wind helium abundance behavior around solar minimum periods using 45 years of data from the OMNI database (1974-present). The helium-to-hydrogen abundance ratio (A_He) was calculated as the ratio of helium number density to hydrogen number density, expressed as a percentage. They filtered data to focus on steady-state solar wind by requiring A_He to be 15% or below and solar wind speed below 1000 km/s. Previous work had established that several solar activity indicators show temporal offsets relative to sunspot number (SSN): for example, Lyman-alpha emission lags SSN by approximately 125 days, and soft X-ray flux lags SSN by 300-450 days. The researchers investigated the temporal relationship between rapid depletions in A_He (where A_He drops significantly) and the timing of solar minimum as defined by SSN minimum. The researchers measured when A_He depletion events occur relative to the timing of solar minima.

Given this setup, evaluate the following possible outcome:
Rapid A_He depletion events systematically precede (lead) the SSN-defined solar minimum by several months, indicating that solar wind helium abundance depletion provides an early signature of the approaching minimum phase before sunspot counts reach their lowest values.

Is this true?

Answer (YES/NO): YES